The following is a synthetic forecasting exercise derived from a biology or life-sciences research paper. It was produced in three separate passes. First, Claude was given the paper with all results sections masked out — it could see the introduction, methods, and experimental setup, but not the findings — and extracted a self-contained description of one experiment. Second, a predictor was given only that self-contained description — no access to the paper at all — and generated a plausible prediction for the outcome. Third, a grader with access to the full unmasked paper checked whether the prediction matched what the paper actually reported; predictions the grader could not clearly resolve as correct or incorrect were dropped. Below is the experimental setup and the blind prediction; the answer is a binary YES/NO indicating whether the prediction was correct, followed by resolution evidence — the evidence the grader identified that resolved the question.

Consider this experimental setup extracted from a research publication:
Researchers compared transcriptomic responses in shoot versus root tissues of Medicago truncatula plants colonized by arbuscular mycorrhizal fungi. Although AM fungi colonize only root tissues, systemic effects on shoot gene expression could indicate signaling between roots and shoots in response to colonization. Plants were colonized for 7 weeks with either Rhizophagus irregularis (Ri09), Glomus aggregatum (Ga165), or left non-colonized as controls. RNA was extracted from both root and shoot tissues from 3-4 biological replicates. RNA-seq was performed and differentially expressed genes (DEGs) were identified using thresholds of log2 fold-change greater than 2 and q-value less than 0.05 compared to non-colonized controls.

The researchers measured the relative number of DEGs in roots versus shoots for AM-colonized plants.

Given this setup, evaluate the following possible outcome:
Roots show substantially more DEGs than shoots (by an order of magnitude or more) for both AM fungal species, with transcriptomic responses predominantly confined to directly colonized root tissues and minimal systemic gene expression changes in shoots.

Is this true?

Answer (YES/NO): YES